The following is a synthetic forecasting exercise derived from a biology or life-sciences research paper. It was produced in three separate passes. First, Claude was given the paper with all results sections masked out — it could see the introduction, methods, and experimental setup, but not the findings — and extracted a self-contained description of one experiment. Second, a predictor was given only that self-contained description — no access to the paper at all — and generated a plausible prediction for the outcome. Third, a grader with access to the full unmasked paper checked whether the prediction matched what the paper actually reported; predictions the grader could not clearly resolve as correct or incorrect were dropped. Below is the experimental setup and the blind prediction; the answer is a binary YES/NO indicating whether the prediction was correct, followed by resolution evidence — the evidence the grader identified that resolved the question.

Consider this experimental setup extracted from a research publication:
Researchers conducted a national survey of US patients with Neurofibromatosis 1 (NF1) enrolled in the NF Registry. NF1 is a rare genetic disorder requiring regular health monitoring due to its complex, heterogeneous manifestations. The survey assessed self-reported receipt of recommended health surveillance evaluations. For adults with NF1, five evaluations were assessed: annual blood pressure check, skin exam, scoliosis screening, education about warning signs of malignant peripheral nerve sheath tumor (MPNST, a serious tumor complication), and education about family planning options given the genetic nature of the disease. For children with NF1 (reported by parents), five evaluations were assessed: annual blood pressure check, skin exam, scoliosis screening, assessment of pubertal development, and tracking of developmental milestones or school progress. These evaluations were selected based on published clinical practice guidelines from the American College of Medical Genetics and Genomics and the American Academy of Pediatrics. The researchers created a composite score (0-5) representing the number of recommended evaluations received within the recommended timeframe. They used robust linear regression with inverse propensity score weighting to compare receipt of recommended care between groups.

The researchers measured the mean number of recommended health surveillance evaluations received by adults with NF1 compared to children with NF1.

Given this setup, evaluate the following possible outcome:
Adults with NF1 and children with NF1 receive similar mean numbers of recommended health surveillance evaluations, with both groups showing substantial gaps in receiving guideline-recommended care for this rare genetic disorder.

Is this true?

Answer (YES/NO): NO